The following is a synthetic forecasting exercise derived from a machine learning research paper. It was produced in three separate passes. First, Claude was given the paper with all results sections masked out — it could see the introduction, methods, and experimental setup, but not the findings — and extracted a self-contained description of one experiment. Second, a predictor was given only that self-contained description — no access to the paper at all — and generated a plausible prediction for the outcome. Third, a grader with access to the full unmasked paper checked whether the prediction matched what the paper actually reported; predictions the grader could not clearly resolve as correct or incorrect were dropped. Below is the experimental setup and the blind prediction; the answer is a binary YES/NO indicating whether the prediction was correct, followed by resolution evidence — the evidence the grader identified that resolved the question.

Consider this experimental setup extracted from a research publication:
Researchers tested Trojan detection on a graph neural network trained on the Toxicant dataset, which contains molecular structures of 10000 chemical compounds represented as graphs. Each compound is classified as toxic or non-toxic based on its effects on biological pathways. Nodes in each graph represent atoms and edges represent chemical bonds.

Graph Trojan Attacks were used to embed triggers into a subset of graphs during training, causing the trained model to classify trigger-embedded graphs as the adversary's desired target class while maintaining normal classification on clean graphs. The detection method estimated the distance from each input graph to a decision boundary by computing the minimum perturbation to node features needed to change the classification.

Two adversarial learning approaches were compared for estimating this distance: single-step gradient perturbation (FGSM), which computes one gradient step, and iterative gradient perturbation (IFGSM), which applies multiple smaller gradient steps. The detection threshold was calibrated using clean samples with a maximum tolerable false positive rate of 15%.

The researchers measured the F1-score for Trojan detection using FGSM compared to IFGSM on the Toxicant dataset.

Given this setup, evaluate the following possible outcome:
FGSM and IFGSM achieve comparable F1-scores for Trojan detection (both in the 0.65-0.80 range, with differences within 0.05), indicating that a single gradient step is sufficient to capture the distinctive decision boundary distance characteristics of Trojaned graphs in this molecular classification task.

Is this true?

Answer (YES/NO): NO